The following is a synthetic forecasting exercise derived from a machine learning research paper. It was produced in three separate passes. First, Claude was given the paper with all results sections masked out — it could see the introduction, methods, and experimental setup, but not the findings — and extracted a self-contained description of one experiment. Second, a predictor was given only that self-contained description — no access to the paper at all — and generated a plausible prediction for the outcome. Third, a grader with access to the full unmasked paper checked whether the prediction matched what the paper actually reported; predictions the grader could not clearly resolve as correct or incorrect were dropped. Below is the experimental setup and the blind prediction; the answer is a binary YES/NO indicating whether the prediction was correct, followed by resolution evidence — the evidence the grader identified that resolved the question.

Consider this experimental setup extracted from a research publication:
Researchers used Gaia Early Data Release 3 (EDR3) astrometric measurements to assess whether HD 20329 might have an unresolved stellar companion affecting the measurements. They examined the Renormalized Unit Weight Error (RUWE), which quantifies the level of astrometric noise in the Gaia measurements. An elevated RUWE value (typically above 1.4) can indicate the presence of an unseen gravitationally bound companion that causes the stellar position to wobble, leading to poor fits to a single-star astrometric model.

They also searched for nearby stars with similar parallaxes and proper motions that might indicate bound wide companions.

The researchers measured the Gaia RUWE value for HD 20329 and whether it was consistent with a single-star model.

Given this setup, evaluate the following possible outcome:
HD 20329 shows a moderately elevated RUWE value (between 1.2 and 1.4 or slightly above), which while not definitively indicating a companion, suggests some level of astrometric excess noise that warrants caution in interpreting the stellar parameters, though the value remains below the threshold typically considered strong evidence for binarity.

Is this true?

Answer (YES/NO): NO